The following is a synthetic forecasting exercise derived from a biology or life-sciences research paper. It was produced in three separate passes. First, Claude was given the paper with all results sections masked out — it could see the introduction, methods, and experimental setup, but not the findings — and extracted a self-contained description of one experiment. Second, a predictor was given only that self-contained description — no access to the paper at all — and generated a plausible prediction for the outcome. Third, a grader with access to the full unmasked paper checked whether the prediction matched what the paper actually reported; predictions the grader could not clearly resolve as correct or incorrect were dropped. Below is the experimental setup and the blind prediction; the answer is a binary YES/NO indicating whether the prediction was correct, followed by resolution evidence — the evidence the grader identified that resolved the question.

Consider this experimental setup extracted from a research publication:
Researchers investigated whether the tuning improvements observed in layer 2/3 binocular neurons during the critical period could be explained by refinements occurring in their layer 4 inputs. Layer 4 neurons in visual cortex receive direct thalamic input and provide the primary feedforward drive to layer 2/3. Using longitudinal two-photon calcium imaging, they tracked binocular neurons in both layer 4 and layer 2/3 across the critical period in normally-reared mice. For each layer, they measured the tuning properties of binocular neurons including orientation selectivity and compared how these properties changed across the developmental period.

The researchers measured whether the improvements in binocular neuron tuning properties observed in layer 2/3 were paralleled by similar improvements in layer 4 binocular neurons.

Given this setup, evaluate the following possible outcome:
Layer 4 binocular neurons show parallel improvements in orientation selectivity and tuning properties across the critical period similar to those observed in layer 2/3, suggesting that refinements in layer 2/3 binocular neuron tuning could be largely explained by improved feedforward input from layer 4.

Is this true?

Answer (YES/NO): NO